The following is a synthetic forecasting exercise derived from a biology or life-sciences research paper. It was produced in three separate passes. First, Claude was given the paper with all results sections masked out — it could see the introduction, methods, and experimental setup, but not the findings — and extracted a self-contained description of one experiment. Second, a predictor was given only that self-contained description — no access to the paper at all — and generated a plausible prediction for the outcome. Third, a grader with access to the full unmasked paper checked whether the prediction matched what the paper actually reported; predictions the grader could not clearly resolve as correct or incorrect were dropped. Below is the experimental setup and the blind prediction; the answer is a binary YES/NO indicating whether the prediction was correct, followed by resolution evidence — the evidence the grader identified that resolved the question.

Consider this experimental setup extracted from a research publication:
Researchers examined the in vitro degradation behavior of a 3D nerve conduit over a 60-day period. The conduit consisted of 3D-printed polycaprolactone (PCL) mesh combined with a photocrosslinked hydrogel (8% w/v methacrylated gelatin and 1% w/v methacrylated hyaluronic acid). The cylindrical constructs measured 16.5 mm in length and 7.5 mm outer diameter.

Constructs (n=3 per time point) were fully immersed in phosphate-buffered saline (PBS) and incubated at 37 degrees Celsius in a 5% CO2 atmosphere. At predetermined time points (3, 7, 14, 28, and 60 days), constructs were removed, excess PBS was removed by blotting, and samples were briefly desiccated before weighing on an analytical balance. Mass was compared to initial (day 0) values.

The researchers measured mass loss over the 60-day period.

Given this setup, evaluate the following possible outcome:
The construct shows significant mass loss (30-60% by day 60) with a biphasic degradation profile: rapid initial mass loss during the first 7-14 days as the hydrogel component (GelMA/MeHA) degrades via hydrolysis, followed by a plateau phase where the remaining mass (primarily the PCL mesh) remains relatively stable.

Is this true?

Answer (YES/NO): NO